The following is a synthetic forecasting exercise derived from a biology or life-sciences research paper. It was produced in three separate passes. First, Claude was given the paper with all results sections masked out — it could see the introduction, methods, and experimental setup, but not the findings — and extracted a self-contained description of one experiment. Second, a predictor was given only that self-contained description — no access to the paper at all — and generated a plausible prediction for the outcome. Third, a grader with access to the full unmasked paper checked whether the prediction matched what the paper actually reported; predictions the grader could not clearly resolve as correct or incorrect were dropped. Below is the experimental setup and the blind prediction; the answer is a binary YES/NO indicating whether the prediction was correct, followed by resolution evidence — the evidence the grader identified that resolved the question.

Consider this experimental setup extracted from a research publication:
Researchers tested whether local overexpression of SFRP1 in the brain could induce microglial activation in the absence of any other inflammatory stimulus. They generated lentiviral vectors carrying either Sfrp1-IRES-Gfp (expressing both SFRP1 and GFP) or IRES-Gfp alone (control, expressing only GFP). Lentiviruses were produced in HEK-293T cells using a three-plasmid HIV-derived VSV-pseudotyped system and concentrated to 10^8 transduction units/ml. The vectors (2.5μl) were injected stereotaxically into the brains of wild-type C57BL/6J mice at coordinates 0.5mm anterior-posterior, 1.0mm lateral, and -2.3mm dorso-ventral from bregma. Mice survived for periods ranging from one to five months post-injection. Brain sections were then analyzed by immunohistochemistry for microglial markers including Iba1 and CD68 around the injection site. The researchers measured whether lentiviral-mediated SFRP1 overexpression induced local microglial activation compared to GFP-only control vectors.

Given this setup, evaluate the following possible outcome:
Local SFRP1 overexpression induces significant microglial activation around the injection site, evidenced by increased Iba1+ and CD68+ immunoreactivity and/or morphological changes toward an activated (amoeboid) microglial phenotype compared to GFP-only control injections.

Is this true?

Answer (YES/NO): YES